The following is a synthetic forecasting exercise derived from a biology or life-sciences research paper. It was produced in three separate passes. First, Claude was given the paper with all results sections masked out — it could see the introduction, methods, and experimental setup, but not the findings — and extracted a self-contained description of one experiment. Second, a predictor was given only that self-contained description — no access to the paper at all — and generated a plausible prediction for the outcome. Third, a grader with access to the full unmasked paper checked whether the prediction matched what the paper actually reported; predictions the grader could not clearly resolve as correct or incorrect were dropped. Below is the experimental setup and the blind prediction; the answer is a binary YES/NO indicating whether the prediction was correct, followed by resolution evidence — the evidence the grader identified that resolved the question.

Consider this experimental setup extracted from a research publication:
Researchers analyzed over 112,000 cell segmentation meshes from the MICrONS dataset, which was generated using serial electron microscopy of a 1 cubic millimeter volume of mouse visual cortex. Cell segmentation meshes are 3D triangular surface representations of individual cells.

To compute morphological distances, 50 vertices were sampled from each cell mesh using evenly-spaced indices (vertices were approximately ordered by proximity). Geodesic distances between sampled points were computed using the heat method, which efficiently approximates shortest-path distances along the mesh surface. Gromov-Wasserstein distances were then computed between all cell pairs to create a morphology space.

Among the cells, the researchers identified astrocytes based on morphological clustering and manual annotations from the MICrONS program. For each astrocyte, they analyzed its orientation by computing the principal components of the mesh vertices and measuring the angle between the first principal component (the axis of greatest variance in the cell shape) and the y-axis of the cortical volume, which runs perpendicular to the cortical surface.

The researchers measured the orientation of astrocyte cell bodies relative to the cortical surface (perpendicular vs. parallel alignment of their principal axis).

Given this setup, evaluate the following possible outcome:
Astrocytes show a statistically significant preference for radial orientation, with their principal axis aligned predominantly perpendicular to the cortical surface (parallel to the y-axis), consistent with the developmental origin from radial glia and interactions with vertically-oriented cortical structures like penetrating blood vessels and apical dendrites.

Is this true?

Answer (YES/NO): NO